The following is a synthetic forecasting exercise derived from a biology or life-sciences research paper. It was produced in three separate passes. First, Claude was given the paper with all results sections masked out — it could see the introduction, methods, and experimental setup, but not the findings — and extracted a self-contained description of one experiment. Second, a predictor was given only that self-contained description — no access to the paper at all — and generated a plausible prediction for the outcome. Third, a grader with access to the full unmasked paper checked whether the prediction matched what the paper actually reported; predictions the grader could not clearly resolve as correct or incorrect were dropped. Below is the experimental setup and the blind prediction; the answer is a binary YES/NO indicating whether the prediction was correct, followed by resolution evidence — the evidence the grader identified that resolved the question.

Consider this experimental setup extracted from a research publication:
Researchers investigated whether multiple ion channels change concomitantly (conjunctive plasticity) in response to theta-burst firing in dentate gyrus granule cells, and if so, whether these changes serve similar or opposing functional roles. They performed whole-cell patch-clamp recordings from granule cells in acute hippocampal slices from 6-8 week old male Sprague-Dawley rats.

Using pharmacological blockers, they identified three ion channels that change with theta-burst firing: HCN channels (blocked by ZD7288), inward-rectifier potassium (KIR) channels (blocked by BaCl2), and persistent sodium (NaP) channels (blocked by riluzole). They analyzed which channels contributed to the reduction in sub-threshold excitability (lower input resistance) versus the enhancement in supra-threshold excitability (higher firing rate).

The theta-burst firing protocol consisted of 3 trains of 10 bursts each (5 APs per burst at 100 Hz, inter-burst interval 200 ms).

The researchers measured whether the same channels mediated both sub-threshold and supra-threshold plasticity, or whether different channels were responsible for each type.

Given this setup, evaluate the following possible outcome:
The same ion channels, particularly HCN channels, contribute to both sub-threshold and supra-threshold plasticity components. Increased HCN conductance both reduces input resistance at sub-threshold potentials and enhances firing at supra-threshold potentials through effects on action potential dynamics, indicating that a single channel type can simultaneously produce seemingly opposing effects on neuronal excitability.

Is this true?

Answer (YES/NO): NO